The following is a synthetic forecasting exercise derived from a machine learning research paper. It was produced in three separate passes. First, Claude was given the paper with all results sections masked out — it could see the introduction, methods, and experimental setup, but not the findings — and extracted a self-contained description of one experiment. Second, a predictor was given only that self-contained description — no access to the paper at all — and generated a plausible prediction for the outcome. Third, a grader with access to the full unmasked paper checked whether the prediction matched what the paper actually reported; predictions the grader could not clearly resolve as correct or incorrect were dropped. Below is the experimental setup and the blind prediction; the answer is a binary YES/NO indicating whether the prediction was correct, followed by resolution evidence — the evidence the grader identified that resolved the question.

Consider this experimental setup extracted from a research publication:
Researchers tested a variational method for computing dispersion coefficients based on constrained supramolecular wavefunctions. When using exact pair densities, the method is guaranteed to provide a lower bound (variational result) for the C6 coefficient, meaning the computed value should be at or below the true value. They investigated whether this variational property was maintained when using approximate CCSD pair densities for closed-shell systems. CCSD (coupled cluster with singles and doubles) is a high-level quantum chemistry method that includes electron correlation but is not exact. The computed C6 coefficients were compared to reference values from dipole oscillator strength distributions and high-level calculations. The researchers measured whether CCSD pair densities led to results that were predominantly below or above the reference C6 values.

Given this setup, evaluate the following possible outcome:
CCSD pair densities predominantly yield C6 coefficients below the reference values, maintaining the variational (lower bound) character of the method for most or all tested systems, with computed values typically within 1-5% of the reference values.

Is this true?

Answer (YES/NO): NO